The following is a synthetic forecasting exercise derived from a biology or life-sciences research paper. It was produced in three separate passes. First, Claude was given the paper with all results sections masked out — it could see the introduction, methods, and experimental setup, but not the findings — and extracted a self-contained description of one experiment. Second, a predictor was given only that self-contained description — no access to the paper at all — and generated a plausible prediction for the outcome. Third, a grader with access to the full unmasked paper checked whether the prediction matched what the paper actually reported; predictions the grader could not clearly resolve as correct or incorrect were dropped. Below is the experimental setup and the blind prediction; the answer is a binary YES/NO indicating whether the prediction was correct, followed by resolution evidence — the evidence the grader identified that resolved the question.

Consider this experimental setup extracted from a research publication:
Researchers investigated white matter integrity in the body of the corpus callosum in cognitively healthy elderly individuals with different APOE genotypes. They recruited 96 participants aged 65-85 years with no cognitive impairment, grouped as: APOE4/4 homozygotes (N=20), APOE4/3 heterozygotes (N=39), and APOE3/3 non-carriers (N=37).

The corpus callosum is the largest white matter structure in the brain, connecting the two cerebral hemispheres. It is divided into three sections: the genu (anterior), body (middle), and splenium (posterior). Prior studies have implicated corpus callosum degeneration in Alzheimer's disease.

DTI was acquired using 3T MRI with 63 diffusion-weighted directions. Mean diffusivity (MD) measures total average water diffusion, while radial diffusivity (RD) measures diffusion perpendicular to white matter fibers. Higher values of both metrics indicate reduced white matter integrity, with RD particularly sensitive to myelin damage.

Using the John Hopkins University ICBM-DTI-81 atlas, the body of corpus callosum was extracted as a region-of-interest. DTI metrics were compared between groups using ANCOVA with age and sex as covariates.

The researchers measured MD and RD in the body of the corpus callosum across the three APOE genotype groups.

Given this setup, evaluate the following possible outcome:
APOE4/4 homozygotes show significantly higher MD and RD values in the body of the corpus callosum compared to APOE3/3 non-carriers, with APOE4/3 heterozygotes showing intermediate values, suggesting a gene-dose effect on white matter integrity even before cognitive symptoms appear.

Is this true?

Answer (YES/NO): NO